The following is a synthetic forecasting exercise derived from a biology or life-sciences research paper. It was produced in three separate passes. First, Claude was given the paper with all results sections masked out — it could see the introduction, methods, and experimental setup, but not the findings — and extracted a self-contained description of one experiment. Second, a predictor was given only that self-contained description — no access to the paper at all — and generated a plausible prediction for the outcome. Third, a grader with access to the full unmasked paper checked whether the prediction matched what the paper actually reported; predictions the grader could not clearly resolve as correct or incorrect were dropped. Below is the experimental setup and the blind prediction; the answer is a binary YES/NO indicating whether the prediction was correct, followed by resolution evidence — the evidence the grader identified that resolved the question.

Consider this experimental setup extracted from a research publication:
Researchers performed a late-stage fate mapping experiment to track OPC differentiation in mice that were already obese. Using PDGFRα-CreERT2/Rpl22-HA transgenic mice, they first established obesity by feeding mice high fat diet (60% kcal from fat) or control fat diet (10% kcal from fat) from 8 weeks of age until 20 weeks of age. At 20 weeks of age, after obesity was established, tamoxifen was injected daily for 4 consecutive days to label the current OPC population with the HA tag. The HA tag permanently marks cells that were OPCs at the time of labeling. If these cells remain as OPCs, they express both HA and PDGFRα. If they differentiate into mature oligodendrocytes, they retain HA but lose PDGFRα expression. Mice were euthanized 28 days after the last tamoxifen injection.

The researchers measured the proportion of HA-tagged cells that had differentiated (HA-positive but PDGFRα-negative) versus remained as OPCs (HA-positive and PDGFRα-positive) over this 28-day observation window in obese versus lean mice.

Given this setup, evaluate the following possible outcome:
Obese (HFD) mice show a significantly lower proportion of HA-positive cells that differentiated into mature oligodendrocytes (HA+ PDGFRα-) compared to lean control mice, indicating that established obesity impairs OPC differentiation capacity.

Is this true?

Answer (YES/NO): NO